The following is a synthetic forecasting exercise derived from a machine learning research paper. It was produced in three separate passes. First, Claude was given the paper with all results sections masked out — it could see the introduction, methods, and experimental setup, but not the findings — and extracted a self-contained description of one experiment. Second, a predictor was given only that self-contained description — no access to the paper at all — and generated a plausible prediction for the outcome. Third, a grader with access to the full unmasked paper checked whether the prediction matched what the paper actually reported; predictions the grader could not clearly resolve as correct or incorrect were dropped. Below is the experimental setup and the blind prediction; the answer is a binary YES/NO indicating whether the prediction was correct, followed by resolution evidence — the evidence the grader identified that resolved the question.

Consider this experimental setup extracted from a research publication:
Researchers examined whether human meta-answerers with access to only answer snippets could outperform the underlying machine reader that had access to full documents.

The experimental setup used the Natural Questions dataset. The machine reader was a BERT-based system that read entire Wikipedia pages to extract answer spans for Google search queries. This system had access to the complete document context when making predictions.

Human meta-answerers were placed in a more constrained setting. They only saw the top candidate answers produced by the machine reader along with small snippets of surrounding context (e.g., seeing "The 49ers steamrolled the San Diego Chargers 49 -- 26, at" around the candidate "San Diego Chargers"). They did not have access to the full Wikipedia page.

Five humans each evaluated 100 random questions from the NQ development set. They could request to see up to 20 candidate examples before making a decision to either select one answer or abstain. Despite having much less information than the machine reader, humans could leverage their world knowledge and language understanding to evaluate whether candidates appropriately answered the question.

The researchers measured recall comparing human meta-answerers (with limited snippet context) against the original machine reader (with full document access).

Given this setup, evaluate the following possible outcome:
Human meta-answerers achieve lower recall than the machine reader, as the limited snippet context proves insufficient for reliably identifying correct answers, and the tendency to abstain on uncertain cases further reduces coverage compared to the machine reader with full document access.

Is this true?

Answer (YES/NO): NO